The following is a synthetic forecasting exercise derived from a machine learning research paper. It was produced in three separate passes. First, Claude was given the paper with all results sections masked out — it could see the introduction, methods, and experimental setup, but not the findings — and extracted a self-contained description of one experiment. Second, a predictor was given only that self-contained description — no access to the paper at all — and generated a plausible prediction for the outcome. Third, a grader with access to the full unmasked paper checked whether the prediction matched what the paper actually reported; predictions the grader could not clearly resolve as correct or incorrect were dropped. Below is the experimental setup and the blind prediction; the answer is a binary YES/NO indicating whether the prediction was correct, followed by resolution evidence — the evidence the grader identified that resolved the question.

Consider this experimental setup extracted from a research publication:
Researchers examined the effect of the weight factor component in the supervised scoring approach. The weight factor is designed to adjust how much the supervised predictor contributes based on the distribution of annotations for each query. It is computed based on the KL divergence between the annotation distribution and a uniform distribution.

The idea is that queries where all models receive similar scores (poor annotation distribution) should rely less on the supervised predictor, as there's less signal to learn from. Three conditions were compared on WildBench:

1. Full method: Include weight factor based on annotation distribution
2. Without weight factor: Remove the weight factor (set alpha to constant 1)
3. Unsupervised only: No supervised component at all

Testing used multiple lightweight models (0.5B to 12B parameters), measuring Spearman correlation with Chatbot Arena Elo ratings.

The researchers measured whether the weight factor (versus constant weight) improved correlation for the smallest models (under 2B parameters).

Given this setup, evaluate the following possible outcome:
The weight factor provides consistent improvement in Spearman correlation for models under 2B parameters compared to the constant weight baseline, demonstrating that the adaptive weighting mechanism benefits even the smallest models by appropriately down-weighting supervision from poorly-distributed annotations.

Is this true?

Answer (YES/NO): NO